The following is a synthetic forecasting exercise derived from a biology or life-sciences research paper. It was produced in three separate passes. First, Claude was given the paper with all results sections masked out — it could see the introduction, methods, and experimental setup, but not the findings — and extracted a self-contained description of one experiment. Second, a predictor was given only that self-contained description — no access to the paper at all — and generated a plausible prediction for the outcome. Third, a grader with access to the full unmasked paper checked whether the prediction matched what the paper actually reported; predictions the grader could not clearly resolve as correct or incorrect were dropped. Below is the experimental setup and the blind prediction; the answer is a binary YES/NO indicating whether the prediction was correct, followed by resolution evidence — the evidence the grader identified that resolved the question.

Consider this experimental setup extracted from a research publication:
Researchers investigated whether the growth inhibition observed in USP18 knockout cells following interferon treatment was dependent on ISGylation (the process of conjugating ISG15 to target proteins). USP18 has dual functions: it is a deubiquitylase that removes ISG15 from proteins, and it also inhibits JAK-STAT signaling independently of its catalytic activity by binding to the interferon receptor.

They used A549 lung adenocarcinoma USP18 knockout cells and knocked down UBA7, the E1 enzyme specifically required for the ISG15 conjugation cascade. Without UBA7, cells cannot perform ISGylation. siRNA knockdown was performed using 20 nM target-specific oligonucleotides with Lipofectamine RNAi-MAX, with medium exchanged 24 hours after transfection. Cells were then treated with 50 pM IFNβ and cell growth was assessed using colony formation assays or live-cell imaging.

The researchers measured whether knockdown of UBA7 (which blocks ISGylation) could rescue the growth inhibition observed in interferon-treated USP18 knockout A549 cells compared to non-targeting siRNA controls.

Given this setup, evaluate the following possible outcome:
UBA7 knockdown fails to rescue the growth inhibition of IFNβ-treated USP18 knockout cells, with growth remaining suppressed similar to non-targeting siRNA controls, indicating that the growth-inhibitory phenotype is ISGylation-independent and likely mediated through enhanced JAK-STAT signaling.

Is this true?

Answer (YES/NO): YES